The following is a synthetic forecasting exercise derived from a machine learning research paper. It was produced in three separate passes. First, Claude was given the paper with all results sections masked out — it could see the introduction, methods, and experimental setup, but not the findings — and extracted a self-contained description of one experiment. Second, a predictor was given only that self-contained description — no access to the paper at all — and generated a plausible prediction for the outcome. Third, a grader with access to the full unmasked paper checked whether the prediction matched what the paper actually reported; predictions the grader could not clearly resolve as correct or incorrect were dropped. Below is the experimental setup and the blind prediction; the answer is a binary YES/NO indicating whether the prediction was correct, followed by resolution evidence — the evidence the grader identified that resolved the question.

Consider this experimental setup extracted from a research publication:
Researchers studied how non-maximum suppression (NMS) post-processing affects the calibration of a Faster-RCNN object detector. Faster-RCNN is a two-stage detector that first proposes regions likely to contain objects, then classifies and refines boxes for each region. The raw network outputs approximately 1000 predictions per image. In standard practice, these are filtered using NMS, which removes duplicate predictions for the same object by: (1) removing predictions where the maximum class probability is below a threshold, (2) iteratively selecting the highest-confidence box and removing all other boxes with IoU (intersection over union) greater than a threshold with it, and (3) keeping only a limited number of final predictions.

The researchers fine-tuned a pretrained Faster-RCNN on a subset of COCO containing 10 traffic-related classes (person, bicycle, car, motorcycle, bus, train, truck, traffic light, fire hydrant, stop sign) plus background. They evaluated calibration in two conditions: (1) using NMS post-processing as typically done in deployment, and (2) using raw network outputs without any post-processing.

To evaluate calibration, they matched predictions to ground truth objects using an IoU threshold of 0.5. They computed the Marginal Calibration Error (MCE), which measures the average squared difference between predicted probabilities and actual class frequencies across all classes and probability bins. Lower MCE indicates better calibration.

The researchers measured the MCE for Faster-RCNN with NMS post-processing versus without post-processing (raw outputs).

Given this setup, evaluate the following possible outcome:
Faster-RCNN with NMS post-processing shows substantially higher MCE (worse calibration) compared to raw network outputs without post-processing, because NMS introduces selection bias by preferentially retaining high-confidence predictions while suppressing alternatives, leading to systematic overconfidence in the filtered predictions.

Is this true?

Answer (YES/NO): YES